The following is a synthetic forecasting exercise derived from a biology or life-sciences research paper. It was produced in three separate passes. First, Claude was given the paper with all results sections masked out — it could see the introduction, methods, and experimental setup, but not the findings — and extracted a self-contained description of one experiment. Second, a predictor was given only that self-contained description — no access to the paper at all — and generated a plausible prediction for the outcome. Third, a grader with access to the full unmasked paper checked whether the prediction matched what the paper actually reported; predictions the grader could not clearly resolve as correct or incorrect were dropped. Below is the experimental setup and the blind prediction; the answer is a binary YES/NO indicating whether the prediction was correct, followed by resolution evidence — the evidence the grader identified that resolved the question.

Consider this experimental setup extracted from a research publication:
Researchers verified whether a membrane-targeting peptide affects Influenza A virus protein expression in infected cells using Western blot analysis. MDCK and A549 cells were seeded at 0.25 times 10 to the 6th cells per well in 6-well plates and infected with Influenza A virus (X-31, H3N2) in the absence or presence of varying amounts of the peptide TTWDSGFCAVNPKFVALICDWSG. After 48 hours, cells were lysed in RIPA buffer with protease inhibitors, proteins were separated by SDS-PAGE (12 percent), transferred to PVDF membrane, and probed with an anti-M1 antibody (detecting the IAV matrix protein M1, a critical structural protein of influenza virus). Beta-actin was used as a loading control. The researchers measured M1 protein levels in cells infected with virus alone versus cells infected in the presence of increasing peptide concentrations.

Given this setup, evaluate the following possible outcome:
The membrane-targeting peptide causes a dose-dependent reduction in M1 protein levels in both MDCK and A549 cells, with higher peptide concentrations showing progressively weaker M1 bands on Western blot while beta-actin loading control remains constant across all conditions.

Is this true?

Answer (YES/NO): YES